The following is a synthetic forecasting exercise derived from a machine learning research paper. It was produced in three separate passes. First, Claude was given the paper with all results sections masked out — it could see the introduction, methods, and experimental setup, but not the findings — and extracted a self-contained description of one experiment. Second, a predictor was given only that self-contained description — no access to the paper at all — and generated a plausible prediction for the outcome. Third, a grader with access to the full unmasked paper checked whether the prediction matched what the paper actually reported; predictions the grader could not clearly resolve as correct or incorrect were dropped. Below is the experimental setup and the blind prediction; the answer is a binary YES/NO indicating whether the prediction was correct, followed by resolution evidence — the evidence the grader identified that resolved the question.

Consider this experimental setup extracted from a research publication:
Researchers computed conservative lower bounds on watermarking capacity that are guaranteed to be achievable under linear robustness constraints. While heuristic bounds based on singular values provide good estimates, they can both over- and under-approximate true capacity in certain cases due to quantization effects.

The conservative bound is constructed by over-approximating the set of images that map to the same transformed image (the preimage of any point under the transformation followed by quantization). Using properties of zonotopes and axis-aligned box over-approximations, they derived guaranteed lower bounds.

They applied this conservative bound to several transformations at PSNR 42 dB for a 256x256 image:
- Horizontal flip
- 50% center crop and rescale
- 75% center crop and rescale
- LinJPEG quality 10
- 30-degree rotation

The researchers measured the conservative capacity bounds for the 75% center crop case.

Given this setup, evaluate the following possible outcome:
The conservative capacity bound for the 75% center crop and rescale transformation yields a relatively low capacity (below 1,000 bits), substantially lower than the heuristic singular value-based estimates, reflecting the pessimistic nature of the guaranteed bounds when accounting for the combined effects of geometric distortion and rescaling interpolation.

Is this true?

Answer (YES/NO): YES